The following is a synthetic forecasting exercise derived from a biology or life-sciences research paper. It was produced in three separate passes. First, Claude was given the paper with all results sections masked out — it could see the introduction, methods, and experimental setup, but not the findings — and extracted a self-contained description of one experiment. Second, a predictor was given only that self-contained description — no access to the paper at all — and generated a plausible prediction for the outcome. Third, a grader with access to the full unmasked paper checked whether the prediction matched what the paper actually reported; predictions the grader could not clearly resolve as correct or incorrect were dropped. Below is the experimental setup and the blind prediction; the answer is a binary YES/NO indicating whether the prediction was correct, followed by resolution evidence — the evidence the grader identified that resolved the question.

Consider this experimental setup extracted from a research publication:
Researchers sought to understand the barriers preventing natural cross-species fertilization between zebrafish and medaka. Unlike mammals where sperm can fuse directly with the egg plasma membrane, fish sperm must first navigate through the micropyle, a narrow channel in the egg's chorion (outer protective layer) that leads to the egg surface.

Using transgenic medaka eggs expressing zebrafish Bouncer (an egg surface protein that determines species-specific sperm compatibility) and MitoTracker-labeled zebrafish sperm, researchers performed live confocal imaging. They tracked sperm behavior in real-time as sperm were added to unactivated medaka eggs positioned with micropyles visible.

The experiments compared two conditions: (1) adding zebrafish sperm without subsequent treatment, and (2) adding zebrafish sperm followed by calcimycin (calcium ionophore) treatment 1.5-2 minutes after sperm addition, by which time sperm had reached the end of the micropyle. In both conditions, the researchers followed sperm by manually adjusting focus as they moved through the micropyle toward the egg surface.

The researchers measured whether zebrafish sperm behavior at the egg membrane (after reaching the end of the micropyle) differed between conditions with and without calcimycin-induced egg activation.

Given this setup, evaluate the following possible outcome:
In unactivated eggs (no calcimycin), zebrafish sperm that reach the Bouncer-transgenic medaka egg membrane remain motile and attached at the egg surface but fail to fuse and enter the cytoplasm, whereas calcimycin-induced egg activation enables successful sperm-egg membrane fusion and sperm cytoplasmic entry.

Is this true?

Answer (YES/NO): YES